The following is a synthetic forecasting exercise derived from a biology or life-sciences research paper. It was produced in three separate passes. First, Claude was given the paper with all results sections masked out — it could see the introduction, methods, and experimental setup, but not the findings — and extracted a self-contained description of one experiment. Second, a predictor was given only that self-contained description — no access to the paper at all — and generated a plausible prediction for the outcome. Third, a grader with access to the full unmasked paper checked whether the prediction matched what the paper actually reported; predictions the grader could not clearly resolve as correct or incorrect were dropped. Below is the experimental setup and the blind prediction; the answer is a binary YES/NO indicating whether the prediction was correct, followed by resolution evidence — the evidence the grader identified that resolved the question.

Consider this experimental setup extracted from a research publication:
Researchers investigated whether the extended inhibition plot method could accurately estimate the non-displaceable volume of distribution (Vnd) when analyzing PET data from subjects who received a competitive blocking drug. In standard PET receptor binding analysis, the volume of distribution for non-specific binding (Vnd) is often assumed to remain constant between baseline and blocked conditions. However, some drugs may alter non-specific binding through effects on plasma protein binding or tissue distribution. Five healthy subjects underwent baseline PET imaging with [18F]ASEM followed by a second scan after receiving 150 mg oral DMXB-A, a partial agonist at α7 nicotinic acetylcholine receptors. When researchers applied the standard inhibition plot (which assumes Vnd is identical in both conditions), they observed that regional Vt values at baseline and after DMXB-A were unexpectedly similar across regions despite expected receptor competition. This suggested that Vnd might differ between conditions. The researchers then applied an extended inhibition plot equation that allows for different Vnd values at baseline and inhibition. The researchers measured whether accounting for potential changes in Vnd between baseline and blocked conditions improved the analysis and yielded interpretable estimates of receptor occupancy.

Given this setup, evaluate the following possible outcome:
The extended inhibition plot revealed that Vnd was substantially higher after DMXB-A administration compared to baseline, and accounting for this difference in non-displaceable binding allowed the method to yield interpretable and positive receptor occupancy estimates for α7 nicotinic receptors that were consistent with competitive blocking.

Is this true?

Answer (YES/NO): NO